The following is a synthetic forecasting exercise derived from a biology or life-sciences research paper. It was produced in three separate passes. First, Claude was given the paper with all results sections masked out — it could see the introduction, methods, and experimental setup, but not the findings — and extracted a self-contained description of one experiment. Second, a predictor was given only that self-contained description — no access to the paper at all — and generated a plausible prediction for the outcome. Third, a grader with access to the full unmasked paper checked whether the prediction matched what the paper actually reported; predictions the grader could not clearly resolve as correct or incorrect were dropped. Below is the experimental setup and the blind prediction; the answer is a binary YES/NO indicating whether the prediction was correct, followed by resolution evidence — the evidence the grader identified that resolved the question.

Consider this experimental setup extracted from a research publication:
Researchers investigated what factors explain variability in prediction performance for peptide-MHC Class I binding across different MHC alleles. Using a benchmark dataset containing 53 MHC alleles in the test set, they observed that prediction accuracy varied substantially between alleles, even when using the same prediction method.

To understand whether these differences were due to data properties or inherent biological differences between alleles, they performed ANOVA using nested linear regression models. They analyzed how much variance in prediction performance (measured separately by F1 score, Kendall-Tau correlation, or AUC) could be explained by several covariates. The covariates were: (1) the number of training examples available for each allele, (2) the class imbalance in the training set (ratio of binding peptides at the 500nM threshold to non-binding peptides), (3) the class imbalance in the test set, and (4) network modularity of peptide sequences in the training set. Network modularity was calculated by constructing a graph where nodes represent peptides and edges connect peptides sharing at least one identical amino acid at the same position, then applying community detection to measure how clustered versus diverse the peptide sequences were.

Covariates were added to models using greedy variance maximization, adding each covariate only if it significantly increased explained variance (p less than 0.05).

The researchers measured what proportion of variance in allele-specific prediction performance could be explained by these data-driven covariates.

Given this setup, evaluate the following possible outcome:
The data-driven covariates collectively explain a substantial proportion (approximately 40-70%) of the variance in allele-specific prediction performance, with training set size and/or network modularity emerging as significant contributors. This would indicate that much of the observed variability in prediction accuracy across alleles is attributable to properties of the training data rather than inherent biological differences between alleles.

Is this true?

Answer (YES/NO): YES